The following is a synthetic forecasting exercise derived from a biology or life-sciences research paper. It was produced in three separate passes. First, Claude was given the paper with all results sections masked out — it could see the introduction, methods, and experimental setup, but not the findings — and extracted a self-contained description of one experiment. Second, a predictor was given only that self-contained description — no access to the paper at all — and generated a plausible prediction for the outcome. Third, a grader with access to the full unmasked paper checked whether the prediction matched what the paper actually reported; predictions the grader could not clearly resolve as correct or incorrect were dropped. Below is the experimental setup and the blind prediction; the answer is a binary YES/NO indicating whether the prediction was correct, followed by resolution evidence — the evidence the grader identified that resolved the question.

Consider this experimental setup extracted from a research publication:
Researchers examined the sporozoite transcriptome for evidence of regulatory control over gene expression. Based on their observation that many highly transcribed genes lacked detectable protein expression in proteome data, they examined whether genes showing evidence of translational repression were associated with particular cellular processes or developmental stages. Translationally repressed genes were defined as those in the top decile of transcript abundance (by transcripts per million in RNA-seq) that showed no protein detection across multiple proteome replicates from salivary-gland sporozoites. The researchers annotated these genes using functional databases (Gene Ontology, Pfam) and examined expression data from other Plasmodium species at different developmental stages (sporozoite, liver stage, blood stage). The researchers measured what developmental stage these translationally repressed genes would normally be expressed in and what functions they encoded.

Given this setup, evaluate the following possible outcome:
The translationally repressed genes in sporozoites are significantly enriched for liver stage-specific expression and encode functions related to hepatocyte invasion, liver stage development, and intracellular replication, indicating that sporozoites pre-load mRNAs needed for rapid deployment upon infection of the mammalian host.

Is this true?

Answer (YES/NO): YES